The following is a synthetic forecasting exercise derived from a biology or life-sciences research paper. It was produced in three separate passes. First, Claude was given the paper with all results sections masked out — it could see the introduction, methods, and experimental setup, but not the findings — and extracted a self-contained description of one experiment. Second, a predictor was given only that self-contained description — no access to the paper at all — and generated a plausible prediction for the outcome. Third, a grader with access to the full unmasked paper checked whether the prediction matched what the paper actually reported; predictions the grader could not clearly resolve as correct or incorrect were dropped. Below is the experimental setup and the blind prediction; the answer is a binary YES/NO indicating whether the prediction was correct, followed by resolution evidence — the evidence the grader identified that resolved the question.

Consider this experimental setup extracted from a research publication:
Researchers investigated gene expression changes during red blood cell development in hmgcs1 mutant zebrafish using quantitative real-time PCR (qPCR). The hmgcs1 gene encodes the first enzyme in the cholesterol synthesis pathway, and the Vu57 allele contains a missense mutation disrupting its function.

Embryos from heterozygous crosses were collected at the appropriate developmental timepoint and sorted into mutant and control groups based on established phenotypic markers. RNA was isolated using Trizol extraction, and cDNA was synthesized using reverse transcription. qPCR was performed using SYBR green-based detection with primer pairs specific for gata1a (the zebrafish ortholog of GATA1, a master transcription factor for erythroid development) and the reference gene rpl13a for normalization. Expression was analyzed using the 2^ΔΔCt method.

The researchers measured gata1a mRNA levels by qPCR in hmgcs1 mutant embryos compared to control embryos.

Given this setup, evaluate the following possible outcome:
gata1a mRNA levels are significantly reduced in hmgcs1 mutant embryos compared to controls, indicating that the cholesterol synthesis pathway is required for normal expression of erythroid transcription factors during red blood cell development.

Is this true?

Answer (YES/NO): YES